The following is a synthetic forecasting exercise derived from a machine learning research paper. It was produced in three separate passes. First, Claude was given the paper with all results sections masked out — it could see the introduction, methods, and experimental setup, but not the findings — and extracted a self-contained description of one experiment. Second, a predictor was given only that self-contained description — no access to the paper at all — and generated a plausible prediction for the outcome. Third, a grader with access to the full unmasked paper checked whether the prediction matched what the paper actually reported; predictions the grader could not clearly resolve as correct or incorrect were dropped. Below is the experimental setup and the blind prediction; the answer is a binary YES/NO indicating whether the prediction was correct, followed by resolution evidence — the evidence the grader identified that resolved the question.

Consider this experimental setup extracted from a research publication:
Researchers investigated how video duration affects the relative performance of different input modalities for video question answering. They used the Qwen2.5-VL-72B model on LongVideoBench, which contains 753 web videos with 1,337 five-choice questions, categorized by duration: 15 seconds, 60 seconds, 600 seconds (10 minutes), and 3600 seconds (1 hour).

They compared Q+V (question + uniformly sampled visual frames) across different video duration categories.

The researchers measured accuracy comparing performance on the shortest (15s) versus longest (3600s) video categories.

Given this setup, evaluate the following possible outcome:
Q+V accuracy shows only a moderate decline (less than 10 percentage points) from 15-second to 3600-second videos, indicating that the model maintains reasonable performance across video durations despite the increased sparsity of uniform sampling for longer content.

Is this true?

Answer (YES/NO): NO